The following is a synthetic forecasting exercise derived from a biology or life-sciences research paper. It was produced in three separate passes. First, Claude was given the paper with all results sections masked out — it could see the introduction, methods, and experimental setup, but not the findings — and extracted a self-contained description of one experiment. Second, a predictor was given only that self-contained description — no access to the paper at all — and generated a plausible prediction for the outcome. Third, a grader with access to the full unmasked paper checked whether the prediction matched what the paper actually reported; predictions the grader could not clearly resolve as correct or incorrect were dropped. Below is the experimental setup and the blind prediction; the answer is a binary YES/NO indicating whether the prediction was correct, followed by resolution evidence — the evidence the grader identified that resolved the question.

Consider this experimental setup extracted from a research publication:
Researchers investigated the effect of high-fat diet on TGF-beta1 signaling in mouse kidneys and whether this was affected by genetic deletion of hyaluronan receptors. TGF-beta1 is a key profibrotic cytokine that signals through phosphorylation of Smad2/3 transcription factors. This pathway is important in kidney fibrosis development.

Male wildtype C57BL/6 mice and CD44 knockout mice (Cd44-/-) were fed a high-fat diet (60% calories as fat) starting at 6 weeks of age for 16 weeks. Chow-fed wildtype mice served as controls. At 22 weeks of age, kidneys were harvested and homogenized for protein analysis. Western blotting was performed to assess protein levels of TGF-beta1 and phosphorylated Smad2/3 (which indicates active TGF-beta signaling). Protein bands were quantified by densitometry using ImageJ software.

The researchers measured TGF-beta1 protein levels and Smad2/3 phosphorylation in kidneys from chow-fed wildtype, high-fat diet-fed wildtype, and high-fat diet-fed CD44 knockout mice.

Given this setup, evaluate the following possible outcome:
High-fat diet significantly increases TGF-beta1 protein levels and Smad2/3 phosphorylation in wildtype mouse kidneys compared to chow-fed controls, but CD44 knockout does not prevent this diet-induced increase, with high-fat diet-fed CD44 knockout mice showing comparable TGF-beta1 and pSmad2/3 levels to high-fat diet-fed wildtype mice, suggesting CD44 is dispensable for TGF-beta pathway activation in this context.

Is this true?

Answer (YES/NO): NO